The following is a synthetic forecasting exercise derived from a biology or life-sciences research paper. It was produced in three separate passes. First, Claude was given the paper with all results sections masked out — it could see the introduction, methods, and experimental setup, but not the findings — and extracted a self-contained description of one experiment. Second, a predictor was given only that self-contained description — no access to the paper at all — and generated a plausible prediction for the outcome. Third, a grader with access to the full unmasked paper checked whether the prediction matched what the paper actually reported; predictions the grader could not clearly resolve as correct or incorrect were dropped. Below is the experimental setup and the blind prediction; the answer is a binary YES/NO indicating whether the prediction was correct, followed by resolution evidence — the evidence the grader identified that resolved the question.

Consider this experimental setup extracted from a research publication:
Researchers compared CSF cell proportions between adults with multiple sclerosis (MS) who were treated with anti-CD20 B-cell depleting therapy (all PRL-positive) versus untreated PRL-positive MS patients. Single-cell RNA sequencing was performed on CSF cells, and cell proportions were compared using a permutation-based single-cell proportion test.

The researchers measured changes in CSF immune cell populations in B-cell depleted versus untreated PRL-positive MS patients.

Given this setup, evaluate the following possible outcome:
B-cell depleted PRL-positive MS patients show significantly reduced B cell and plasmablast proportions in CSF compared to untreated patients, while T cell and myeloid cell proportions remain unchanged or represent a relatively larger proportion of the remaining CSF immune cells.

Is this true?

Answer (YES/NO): NO